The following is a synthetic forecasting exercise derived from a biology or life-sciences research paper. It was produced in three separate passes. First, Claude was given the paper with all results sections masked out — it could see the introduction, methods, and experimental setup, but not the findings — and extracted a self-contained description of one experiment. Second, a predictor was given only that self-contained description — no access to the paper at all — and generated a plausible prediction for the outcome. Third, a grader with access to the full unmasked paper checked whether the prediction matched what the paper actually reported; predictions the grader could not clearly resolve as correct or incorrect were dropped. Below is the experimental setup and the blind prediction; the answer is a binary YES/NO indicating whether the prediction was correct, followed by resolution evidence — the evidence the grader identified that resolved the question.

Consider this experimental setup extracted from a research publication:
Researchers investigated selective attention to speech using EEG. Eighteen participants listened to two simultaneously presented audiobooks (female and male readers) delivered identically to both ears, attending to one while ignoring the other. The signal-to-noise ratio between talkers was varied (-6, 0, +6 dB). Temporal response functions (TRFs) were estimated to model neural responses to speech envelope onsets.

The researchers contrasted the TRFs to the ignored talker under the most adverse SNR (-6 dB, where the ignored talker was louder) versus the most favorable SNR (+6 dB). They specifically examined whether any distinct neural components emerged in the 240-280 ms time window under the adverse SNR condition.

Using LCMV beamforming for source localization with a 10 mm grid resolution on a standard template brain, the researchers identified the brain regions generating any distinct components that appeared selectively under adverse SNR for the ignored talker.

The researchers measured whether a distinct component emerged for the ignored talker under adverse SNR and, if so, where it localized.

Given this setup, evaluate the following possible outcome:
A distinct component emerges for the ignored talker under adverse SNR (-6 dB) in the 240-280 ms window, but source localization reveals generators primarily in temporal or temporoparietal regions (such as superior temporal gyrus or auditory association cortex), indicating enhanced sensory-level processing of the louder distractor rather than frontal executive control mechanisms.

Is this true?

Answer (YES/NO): NO